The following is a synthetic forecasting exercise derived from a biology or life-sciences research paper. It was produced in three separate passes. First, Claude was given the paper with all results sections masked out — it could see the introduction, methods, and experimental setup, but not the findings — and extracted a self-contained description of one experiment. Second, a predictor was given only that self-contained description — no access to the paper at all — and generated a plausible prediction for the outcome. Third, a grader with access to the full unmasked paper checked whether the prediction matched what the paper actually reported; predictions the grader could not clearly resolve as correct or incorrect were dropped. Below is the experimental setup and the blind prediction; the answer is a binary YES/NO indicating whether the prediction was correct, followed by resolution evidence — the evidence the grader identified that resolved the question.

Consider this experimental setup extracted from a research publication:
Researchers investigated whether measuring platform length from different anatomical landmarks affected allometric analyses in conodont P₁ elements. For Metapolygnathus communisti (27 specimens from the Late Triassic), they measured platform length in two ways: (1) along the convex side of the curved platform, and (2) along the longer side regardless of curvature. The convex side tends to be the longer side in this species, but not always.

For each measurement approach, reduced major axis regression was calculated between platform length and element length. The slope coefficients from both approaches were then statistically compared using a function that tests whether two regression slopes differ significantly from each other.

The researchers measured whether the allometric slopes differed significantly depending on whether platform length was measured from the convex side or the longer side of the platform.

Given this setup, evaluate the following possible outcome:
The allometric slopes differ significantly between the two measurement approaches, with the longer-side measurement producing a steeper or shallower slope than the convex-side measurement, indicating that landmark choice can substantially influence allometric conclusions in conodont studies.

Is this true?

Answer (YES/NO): NO